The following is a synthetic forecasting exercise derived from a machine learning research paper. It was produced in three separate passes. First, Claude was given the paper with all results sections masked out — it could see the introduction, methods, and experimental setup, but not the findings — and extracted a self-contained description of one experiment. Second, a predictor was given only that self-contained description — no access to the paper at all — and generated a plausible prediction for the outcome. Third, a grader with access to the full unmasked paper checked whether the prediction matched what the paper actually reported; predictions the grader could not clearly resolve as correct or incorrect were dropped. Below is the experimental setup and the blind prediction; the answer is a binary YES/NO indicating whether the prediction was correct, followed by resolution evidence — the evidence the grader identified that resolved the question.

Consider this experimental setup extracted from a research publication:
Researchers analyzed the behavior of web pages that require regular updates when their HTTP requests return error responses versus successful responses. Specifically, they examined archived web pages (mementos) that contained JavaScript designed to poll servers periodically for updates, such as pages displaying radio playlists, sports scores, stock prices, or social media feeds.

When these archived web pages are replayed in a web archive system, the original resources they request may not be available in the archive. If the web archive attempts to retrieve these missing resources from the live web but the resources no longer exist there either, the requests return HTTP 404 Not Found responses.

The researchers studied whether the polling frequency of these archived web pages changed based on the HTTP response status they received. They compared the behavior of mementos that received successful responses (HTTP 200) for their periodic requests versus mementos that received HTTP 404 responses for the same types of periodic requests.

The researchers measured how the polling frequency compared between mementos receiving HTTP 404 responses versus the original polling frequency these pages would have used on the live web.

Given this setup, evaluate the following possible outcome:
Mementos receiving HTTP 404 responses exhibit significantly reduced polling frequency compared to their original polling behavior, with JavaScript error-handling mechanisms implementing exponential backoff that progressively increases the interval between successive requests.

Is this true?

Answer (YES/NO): NO